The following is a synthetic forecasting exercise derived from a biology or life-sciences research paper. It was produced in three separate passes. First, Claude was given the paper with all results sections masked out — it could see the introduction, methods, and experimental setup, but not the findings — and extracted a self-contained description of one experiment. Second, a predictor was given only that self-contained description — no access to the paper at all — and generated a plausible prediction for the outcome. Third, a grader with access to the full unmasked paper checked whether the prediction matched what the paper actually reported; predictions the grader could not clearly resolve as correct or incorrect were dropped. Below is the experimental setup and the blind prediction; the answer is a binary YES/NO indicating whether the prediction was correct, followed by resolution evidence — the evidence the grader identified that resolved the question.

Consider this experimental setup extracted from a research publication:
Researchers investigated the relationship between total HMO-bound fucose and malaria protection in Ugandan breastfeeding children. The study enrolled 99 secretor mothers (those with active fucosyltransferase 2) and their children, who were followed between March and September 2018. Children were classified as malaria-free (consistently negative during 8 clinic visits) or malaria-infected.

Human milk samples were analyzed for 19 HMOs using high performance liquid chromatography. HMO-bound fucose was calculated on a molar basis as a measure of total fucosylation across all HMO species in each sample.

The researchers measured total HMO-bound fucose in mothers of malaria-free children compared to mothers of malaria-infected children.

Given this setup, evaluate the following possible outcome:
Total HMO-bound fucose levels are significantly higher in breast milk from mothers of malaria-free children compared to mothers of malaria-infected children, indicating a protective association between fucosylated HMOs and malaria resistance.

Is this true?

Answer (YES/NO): YES